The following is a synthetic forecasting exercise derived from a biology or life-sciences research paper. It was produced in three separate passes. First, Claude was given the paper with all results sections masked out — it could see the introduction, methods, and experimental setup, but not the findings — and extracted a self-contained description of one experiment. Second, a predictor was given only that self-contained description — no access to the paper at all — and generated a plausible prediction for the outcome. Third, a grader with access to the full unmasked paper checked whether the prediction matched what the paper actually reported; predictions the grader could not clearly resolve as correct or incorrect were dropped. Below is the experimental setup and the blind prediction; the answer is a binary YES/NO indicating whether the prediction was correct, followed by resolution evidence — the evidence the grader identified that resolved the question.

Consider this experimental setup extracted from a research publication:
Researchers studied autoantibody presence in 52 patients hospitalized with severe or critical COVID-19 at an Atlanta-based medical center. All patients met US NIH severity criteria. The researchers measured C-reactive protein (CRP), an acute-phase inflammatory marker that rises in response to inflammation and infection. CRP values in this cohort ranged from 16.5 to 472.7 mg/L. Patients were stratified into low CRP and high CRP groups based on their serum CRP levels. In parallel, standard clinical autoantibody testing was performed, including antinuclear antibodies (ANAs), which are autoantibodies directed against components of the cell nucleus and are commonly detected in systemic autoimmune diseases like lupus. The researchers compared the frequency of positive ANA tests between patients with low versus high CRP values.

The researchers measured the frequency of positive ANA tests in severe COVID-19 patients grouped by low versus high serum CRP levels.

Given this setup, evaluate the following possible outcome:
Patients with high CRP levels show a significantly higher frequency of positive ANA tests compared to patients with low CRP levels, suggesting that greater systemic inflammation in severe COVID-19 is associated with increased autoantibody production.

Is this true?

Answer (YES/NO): YES